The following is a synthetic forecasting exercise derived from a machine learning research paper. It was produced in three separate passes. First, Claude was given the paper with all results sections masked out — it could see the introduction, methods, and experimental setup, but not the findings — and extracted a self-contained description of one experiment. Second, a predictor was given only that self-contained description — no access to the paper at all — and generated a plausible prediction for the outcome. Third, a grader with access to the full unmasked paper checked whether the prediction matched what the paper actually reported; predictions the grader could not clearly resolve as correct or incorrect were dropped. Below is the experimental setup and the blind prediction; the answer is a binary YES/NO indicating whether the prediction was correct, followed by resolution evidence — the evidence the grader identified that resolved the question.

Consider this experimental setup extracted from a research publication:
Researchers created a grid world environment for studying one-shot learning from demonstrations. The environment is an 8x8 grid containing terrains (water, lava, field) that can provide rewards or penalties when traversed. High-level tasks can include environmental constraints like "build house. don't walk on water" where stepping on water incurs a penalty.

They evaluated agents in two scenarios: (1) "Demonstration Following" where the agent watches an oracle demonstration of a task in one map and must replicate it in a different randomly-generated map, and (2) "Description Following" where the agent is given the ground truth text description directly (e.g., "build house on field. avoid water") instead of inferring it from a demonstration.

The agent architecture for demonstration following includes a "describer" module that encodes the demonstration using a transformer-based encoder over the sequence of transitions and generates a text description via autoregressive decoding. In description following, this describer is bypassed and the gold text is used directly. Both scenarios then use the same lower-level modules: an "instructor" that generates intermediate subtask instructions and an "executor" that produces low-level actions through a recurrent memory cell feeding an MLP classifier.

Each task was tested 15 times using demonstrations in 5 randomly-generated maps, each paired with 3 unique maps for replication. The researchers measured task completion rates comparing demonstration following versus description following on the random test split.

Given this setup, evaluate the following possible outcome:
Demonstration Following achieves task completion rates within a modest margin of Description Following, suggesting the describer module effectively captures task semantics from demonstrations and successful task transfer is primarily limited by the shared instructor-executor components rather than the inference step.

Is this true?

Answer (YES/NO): NO